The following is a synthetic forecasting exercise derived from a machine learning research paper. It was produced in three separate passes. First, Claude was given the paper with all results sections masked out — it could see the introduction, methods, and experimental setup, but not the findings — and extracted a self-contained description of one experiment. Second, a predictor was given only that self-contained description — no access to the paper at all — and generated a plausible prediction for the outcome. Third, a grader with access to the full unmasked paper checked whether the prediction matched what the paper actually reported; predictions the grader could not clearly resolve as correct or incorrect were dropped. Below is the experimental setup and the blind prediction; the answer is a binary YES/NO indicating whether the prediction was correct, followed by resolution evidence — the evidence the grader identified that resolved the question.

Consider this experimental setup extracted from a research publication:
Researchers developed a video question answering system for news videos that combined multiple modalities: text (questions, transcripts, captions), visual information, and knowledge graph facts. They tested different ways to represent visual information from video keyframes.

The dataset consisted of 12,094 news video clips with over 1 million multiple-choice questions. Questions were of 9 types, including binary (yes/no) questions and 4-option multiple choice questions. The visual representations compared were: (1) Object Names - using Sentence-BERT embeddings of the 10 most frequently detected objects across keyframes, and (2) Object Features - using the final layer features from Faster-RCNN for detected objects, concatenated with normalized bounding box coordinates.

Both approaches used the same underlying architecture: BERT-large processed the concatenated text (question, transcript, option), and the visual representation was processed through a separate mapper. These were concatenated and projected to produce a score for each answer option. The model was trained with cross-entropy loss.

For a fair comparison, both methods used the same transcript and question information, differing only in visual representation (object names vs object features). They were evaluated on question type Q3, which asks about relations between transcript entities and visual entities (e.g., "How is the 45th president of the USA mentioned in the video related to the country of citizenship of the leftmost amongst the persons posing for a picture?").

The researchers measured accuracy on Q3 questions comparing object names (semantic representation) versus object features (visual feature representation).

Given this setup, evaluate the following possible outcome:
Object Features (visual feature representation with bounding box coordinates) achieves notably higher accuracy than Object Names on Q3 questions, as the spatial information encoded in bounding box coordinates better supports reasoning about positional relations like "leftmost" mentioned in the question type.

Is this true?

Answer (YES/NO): NO